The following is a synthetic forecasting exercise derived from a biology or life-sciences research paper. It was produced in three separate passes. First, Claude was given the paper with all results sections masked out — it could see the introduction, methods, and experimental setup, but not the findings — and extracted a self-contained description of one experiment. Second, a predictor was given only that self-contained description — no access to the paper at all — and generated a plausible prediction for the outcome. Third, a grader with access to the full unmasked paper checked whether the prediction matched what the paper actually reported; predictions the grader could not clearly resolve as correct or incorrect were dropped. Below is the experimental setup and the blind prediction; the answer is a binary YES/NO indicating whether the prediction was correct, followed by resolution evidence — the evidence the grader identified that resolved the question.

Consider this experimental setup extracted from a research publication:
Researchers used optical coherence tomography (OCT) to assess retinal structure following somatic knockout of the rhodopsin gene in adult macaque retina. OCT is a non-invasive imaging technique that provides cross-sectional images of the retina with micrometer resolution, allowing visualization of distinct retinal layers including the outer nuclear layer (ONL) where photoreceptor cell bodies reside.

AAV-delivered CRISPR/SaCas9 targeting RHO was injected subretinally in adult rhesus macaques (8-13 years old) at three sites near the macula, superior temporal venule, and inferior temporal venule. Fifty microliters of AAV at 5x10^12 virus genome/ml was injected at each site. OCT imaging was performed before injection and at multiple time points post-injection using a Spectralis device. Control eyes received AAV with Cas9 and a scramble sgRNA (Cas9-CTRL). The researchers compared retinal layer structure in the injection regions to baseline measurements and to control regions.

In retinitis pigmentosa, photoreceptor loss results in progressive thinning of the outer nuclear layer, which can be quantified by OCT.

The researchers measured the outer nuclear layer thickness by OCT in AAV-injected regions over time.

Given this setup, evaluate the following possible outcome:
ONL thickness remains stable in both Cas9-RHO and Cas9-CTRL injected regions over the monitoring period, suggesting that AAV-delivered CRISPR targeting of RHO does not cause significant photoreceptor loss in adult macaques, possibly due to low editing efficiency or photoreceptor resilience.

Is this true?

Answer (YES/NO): NO